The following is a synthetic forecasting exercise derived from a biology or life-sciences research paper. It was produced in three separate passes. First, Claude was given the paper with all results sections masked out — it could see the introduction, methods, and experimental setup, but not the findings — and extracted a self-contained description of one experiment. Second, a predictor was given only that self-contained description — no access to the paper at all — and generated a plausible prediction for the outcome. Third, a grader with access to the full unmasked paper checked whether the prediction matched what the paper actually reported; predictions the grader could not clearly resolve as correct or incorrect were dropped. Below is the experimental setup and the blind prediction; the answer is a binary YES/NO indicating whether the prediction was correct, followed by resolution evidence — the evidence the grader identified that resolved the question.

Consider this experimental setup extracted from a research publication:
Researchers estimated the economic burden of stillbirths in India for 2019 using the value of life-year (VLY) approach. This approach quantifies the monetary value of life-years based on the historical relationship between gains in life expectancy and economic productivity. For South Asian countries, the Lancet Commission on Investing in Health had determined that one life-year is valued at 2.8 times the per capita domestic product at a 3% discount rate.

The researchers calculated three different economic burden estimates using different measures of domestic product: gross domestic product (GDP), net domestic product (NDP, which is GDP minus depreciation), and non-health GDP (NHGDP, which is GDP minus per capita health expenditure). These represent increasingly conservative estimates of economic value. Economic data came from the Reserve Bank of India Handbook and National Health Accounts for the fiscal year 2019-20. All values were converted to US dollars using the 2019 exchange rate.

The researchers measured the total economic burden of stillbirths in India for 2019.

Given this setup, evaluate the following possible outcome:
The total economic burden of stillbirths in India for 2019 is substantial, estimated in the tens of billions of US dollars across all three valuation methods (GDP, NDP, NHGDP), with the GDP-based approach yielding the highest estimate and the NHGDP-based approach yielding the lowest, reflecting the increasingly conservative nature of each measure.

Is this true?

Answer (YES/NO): NO